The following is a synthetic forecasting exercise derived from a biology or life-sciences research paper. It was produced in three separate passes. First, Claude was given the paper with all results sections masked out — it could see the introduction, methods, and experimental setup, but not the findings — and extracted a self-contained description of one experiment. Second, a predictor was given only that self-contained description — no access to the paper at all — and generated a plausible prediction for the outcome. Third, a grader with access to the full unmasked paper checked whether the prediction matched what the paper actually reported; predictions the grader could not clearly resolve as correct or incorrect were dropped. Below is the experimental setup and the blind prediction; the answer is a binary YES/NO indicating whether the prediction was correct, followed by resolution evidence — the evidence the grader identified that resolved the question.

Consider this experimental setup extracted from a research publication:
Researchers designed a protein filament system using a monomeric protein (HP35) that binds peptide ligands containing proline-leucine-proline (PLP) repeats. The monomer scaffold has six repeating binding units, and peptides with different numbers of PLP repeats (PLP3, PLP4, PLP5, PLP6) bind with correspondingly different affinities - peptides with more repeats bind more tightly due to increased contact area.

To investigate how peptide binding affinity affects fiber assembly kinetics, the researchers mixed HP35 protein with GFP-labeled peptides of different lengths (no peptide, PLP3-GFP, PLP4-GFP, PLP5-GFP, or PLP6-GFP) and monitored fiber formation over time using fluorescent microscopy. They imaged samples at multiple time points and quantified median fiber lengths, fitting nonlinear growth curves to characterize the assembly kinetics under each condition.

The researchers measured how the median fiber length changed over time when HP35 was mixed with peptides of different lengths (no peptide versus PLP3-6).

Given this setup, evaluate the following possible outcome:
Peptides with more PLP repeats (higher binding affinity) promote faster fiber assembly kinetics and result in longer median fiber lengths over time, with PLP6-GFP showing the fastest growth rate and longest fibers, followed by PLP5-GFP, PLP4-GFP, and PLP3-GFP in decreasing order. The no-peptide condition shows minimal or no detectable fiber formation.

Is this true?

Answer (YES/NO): NO